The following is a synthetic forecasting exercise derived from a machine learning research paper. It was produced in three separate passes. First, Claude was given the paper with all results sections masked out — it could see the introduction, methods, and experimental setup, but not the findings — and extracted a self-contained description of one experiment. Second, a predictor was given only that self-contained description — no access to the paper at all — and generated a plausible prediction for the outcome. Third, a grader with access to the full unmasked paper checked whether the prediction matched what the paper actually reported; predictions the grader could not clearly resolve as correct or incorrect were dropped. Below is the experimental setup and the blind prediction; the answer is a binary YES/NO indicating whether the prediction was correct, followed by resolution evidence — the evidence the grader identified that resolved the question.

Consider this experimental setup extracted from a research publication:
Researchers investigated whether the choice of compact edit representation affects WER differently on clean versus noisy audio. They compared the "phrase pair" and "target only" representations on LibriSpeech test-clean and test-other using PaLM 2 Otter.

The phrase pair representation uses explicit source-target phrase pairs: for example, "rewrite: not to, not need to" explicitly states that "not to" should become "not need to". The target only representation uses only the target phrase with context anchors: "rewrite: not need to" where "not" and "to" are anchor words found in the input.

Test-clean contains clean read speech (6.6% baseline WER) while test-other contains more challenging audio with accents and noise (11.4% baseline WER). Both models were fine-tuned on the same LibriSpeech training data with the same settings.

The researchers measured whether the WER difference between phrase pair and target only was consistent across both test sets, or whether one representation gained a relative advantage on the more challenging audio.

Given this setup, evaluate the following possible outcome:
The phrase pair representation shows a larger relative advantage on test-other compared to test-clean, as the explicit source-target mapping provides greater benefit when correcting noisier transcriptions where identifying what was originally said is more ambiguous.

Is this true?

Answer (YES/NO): NO